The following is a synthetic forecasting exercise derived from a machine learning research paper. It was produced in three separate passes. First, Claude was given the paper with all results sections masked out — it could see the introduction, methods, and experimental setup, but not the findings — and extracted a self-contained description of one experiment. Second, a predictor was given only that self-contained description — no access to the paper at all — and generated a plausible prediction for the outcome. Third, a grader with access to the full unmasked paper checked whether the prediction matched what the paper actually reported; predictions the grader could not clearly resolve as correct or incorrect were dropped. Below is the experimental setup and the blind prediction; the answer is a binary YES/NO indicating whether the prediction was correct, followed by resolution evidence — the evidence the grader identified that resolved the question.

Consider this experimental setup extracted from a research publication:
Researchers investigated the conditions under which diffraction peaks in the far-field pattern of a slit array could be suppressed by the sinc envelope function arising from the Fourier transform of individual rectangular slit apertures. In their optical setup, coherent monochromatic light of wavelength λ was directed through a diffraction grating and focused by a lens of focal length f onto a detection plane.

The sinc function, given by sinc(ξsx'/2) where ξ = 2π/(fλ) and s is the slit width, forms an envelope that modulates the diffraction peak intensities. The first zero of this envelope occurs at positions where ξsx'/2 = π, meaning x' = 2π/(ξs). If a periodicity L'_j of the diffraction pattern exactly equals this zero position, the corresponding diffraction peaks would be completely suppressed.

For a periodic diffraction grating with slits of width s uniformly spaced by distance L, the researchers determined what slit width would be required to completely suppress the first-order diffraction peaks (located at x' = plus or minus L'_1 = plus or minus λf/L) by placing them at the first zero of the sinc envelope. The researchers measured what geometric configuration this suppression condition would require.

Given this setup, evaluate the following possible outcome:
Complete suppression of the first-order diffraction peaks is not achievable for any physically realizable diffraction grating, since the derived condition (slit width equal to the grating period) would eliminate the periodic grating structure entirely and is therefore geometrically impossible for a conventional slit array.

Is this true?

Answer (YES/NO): YES